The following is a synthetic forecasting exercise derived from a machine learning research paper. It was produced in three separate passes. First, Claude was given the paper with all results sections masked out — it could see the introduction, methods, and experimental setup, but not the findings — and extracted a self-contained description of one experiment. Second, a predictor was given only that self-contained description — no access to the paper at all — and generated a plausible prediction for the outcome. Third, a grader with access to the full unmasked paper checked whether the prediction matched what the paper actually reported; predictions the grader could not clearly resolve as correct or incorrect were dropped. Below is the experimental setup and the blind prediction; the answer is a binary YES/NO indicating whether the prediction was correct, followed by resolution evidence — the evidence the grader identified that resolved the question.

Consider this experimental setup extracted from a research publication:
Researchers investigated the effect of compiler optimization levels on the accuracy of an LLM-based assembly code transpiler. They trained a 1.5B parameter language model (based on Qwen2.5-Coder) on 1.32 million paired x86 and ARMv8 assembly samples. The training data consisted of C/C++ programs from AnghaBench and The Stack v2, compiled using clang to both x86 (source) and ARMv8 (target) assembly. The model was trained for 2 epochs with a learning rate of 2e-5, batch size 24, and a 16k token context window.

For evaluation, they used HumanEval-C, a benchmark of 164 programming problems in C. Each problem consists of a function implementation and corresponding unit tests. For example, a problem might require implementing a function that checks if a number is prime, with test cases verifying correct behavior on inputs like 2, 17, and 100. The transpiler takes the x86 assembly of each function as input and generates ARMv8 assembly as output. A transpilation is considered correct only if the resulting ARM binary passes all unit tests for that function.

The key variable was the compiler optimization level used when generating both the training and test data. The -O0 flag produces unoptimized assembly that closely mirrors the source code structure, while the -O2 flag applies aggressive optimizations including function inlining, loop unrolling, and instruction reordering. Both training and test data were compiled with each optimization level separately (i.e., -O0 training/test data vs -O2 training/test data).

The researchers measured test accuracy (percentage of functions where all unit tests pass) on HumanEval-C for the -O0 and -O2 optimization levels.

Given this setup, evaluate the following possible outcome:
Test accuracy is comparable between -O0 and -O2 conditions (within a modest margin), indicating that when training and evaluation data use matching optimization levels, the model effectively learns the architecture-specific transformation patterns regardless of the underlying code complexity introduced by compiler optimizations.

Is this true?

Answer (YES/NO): NO